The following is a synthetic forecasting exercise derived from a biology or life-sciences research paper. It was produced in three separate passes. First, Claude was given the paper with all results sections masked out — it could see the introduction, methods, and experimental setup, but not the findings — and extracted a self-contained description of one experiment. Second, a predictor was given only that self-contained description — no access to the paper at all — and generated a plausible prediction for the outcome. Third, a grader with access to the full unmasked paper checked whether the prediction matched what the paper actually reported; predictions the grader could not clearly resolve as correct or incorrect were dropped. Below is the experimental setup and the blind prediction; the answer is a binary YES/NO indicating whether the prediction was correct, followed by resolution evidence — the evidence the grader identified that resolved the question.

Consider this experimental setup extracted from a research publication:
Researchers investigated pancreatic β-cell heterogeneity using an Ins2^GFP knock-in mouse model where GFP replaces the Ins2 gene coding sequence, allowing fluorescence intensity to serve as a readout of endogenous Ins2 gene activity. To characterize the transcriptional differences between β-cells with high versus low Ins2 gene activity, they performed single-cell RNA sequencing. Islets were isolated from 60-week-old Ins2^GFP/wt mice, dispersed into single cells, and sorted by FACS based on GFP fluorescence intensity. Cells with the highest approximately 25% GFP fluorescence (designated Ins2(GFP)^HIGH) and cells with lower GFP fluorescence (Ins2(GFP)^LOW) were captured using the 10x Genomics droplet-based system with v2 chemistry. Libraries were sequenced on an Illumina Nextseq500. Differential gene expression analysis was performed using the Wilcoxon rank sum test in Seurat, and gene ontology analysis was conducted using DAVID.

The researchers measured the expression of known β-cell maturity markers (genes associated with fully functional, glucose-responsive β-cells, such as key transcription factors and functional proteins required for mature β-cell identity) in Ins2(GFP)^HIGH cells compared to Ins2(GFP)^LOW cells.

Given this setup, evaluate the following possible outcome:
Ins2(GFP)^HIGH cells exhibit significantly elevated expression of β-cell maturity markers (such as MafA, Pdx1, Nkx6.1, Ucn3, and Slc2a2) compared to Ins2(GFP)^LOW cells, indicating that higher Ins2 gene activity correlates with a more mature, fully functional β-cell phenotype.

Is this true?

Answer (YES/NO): YES